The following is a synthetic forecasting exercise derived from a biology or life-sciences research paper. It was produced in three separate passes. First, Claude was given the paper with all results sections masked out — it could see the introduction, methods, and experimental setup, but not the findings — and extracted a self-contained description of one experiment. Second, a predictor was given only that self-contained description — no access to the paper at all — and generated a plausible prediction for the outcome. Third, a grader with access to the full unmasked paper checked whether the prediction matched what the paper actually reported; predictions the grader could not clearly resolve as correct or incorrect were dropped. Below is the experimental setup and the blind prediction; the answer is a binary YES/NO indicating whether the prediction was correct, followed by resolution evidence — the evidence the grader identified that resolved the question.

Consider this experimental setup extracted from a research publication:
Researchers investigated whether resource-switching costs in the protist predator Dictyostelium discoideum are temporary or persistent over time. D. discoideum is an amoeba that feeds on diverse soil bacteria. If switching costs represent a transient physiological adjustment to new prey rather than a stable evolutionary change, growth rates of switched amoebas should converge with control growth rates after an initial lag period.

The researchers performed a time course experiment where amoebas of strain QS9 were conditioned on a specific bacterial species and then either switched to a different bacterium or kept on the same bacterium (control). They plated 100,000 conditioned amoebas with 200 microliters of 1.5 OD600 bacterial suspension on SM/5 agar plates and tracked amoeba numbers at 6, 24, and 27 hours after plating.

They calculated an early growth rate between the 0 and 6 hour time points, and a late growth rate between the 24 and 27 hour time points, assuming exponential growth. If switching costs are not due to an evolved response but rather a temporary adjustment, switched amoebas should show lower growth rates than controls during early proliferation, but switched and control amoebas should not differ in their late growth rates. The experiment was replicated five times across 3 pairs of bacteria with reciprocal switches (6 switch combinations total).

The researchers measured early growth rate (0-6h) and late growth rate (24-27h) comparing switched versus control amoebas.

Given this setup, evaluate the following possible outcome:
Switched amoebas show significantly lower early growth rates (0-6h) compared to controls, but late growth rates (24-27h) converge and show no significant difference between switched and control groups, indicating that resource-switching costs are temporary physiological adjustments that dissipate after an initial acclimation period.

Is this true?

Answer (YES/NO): YES